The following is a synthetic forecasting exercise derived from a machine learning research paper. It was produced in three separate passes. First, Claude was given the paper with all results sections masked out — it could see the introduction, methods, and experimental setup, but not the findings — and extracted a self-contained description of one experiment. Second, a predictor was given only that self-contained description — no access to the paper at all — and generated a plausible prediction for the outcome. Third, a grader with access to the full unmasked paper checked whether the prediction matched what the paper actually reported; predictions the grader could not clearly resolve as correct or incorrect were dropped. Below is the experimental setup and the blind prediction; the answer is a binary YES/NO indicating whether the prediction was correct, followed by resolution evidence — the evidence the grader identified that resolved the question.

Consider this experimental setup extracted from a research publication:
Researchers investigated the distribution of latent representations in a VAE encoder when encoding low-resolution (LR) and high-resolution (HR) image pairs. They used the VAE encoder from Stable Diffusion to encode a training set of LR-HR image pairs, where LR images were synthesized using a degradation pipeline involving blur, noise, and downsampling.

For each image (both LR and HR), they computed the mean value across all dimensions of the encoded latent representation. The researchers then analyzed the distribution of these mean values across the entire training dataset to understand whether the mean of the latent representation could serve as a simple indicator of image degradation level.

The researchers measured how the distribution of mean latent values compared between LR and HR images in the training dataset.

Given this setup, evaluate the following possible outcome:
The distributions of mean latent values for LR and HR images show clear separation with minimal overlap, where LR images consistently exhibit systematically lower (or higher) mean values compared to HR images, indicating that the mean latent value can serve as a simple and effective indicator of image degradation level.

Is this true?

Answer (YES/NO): NO